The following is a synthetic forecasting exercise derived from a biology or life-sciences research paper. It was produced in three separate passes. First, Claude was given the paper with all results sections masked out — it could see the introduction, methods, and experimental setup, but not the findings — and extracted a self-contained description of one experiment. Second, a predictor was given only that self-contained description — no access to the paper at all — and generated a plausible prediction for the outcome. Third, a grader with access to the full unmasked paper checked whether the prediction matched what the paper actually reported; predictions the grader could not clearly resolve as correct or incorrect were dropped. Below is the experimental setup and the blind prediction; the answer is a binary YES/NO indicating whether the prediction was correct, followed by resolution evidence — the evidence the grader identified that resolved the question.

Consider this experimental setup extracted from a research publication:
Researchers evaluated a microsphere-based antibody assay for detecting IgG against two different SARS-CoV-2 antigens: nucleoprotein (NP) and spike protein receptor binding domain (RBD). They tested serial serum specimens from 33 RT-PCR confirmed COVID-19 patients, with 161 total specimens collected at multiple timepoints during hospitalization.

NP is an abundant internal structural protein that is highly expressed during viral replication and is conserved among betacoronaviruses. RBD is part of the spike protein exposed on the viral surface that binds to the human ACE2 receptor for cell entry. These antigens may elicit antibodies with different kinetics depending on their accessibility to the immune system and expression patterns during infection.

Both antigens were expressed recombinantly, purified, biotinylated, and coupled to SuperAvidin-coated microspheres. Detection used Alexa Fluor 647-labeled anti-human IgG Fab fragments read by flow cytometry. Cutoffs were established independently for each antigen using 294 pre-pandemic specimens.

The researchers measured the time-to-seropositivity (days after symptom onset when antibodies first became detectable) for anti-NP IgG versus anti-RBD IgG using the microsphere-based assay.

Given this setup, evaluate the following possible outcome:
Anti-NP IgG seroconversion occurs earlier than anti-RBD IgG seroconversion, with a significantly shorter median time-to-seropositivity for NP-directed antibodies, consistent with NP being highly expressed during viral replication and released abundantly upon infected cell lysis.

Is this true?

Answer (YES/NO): NO